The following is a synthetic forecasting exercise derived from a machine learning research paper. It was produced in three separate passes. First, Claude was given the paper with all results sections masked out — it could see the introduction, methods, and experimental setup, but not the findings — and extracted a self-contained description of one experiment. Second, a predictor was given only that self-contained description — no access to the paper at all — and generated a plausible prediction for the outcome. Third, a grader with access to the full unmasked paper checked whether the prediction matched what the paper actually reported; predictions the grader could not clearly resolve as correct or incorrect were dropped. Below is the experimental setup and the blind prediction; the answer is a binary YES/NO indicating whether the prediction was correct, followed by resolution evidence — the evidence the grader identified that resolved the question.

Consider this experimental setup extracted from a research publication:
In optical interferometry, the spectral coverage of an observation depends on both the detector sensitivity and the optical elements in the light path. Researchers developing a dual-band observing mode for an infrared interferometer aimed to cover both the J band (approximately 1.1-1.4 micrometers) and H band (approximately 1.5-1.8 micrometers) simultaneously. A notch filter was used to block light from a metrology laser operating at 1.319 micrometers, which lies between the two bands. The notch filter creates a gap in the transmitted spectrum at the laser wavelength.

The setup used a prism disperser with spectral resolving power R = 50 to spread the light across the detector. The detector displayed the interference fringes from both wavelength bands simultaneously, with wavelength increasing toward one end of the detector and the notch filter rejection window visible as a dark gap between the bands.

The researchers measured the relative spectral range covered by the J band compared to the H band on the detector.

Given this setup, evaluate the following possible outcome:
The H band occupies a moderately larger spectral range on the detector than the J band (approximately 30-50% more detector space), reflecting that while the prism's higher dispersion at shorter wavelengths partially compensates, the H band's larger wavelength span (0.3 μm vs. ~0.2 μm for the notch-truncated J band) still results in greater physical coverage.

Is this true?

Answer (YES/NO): NO